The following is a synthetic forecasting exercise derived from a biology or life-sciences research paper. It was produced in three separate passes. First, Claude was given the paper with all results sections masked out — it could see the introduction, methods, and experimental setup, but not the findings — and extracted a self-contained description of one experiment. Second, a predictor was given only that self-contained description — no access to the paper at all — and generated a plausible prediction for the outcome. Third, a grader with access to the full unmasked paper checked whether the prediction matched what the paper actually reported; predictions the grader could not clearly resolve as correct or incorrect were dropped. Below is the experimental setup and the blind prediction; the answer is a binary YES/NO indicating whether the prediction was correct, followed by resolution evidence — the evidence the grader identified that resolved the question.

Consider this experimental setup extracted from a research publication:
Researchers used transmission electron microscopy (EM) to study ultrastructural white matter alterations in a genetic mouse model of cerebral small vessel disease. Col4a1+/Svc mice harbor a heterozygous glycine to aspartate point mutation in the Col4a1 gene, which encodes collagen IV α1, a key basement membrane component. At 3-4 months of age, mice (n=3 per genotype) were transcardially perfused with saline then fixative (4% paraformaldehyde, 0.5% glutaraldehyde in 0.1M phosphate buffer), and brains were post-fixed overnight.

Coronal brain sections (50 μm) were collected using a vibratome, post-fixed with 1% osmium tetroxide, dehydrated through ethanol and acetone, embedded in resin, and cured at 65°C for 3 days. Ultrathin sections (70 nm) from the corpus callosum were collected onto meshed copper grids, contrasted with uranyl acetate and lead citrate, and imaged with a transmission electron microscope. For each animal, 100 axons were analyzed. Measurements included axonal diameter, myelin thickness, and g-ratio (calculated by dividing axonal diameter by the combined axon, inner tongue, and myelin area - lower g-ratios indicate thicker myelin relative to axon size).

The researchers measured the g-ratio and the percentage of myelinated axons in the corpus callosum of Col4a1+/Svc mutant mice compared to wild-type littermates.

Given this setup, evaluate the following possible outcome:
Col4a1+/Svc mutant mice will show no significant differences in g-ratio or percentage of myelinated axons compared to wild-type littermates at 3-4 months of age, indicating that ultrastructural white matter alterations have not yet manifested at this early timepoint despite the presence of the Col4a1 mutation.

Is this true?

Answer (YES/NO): NO